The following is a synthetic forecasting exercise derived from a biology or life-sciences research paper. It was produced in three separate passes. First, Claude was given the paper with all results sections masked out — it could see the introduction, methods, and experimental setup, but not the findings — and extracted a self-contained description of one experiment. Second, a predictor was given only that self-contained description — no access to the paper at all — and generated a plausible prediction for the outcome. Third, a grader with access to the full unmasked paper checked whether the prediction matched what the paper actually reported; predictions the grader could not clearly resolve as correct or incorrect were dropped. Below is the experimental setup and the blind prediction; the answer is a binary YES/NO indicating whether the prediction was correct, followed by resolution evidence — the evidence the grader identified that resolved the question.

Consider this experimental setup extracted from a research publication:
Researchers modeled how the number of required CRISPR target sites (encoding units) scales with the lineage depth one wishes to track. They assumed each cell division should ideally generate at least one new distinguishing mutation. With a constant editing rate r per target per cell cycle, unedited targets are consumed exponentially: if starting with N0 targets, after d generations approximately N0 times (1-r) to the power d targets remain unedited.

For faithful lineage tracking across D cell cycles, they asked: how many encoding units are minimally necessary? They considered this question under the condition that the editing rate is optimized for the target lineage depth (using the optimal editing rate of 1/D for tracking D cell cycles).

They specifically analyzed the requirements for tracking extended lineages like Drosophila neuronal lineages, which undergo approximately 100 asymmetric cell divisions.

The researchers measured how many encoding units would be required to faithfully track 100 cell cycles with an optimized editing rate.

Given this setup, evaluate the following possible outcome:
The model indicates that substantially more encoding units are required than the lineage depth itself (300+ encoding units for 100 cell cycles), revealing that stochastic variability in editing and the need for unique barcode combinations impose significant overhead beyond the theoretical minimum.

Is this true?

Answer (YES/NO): NO